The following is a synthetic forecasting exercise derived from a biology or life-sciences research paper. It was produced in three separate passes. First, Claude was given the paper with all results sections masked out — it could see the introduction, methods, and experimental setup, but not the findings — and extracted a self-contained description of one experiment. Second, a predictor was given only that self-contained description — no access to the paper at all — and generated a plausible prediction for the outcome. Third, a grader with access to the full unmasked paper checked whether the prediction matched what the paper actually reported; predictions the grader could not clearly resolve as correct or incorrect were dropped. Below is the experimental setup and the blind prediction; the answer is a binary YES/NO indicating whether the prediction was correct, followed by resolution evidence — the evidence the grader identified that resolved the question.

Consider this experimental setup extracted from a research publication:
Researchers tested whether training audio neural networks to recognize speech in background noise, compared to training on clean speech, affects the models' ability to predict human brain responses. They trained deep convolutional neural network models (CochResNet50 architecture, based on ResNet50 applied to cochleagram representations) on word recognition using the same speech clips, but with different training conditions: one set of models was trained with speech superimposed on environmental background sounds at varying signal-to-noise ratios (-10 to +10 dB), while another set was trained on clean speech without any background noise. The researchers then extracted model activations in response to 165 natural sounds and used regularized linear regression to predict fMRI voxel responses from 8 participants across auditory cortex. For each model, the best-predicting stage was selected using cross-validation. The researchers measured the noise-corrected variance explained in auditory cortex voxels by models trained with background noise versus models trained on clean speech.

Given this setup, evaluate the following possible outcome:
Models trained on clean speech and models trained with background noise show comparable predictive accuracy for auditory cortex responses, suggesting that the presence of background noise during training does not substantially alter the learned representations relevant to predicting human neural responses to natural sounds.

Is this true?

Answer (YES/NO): NO